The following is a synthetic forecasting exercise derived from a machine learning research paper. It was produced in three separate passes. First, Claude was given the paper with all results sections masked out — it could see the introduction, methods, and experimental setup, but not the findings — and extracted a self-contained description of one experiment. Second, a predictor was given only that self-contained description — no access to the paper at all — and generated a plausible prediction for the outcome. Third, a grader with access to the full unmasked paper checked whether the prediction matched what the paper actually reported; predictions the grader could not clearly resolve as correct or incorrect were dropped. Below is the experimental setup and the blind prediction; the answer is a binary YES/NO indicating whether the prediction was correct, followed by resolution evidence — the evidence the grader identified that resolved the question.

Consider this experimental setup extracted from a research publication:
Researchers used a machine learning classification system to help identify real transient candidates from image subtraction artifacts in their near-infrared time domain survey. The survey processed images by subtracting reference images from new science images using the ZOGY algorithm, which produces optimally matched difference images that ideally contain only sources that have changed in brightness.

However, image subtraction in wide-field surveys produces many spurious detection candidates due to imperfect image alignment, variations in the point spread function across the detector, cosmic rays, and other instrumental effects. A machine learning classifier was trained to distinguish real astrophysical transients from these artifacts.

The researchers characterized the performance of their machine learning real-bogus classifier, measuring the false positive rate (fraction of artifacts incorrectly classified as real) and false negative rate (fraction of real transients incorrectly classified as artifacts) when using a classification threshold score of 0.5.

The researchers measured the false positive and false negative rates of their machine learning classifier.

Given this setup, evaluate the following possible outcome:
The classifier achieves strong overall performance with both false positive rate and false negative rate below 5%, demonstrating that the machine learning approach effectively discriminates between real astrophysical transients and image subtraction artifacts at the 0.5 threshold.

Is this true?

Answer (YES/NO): YES